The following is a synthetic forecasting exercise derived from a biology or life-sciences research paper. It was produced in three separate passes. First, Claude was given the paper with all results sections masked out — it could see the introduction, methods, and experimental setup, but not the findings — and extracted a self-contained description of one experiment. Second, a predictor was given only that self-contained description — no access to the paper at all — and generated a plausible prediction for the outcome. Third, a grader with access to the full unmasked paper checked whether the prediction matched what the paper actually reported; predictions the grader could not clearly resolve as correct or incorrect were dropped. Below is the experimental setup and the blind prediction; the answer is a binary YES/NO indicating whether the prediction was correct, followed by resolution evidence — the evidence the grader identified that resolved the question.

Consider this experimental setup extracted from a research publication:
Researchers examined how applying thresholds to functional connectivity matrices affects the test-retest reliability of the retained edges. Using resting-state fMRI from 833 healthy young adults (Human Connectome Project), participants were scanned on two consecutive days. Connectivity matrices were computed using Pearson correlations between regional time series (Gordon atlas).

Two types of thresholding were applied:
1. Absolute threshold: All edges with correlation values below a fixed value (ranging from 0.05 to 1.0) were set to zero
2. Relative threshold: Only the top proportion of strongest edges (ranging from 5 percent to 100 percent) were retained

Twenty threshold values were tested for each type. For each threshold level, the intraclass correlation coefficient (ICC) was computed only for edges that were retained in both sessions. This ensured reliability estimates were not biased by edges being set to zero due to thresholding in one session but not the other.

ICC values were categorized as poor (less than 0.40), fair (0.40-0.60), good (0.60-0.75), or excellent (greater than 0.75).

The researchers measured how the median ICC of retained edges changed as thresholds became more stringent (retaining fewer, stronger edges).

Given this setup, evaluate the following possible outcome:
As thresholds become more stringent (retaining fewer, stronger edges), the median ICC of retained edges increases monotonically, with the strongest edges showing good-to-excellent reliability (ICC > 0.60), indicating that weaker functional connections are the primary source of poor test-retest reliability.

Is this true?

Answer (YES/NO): NO